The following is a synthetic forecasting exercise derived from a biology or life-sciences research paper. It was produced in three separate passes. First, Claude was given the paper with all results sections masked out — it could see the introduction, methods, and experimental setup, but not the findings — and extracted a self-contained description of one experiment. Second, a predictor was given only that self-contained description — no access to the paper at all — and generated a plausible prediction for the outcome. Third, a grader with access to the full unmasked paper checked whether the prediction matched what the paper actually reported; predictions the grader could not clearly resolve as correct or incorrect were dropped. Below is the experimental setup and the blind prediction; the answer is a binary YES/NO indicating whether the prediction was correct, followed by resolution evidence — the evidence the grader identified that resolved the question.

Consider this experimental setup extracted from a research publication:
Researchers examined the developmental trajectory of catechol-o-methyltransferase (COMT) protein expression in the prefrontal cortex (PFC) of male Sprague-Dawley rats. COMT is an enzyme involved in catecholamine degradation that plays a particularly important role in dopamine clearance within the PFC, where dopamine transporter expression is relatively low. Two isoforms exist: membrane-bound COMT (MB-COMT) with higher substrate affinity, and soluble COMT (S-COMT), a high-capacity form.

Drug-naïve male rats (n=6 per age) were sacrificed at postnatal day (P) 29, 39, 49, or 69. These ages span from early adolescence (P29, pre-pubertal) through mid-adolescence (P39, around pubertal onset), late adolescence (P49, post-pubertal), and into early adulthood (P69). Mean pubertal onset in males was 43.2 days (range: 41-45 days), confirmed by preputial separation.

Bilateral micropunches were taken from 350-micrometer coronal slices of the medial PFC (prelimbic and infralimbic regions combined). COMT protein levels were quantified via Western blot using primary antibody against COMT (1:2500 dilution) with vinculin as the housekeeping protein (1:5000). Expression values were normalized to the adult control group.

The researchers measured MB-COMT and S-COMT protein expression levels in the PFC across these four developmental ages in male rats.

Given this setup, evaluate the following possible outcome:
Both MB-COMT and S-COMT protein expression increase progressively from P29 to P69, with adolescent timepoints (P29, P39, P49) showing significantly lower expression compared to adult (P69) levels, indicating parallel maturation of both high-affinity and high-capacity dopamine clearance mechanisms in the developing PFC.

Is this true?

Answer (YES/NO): NO